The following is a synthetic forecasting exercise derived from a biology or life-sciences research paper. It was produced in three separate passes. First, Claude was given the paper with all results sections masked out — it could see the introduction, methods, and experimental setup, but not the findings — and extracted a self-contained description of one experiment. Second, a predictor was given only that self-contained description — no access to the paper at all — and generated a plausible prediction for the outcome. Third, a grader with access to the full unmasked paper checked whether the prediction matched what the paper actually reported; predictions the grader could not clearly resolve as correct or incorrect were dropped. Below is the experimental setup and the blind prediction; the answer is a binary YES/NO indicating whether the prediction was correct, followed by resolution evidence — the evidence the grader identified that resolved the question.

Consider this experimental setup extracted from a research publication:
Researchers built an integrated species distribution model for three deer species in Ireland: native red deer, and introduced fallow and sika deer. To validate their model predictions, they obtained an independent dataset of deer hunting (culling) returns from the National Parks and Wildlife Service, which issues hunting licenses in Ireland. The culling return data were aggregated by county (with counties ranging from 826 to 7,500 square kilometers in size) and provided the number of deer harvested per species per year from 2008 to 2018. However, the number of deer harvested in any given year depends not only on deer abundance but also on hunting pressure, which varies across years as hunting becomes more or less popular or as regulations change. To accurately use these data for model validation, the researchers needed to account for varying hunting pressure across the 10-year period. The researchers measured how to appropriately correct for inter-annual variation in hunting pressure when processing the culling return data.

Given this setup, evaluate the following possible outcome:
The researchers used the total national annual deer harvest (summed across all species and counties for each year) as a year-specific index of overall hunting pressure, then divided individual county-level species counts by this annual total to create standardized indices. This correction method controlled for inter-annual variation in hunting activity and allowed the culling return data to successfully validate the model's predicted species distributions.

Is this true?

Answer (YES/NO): NO